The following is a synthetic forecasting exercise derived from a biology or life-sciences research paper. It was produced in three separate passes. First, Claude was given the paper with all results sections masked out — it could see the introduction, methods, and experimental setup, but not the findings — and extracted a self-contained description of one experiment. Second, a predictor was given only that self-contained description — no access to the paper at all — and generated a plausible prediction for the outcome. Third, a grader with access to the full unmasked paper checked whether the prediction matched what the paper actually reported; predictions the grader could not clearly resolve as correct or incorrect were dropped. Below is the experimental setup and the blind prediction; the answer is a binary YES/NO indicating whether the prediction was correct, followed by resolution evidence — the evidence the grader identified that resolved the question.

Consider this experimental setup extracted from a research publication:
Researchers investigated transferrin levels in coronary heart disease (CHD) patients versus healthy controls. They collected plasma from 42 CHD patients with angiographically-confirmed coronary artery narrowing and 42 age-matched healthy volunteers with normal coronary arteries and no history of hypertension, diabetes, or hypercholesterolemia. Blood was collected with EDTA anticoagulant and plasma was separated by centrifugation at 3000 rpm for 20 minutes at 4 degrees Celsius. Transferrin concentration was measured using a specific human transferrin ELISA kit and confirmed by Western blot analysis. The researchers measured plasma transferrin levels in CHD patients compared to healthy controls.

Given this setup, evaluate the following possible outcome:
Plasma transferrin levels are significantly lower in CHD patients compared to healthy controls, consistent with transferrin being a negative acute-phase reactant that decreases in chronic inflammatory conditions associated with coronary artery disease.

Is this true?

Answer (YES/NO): NO